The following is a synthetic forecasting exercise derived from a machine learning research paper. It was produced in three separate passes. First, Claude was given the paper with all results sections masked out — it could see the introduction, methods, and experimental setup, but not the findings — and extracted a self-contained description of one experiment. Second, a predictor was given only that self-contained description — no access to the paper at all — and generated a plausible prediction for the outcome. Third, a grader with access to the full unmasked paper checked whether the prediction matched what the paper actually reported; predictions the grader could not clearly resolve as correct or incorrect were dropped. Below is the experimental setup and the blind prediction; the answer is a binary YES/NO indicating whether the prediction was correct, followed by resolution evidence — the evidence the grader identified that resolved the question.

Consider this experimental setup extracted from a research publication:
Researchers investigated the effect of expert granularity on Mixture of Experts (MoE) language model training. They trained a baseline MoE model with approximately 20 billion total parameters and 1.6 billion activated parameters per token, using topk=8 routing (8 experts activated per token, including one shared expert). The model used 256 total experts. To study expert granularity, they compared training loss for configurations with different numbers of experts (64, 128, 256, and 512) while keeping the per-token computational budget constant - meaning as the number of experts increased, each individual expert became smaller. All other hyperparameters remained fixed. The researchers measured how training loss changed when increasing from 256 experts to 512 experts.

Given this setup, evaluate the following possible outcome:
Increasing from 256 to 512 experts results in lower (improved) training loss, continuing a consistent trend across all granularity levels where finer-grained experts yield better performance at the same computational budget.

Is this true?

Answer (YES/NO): NO